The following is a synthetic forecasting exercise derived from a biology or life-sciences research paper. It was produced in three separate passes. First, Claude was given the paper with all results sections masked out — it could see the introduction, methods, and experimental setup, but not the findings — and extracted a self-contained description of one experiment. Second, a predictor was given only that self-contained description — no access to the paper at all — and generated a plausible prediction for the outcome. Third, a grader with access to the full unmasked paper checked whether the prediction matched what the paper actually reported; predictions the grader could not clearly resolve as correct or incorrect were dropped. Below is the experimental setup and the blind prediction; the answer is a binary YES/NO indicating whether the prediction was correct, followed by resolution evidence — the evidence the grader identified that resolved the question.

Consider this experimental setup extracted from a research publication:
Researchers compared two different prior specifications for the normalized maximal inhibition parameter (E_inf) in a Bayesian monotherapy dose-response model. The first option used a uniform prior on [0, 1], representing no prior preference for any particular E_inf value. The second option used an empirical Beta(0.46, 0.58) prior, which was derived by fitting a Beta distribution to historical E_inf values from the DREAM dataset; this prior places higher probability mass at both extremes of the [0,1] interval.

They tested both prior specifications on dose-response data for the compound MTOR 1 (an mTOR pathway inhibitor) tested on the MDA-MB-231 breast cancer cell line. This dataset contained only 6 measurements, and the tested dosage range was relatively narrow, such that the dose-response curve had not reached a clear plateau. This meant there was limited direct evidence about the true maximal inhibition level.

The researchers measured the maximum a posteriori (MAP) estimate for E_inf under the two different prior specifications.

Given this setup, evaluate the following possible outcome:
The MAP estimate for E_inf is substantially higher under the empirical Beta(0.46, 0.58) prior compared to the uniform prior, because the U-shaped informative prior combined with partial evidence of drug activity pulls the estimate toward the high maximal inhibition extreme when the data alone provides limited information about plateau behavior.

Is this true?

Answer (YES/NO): NO